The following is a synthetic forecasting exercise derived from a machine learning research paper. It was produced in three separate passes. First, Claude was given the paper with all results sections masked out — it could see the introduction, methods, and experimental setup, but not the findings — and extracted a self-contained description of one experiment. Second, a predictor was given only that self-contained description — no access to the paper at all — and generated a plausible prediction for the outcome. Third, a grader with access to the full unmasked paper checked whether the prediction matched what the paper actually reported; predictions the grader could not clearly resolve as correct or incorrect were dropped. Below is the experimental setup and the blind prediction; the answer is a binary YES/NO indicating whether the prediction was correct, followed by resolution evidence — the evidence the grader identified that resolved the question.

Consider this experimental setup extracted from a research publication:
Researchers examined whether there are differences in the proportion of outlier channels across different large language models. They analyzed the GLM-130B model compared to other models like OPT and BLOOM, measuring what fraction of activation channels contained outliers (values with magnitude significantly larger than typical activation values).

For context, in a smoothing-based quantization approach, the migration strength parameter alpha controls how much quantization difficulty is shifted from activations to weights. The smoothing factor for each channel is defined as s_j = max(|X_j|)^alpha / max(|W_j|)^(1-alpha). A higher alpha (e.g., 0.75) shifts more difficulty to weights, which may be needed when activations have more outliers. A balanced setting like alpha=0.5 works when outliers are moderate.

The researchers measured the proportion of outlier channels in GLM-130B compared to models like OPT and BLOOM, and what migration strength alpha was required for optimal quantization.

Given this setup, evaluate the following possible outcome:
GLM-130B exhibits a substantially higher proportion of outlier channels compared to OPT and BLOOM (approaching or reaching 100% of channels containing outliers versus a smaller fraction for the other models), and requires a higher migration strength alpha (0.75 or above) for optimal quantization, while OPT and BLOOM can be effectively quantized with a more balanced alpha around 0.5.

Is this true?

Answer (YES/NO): NO